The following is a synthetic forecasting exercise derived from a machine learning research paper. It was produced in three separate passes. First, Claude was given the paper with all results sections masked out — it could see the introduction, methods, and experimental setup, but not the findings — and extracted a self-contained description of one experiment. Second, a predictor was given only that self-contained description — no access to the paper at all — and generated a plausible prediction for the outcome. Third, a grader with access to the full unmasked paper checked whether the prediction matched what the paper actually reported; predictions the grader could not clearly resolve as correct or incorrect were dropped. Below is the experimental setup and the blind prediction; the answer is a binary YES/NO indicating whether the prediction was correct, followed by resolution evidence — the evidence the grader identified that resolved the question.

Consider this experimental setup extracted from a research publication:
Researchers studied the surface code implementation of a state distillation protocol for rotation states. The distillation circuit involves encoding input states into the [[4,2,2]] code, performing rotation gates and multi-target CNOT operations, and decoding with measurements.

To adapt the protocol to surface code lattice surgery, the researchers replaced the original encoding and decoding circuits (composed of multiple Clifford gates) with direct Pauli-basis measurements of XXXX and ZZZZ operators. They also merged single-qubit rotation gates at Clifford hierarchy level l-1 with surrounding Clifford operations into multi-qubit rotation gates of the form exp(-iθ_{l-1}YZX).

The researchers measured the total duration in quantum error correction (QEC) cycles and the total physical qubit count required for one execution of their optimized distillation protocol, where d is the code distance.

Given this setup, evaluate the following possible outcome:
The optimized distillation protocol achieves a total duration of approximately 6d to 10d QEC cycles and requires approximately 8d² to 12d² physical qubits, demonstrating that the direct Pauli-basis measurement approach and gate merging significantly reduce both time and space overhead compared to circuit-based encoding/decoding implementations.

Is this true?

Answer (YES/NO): NO